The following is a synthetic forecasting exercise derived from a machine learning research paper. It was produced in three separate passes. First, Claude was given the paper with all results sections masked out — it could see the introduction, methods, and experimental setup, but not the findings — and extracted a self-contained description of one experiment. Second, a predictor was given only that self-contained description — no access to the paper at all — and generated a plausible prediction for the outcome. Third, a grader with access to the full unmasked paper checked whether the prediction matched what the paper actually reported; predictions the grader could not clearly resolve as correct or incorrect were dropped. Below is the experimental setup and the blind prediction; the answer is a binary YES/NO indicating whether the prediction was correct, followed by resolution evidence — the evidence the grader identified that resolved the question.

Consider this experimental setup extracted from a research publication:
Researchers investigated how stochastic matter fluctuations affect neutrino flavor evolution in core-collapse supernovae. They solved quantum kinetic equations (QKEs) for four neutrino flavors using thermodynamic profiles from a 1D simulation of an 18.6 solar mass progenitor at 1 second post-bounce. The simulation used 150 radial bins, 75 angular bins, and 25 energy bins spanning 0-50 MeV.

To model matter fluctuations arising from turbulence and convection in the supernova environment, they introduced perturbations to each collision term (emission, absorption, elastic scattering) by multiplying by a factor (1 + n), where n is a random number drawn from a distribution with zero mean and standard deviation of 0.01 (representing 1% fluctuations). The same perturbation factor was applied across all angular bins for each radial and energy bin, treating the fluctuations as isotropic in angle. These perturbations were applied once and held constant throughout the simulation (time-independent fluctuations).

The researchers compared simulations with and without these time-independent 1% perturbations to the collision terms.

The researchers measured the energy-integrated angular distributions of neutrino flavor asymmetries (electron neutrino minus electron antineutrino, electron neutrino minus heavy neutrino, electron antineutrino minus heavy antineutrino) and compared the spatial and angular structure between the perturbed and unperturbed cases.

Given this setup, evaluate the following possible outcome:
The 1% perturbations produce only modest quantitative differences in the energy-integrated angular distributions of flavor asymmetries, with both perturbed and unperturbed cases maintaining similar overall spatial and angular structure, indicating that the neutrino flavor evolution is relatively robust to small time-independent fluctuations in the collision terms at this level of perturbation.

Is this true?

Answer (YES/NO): YES